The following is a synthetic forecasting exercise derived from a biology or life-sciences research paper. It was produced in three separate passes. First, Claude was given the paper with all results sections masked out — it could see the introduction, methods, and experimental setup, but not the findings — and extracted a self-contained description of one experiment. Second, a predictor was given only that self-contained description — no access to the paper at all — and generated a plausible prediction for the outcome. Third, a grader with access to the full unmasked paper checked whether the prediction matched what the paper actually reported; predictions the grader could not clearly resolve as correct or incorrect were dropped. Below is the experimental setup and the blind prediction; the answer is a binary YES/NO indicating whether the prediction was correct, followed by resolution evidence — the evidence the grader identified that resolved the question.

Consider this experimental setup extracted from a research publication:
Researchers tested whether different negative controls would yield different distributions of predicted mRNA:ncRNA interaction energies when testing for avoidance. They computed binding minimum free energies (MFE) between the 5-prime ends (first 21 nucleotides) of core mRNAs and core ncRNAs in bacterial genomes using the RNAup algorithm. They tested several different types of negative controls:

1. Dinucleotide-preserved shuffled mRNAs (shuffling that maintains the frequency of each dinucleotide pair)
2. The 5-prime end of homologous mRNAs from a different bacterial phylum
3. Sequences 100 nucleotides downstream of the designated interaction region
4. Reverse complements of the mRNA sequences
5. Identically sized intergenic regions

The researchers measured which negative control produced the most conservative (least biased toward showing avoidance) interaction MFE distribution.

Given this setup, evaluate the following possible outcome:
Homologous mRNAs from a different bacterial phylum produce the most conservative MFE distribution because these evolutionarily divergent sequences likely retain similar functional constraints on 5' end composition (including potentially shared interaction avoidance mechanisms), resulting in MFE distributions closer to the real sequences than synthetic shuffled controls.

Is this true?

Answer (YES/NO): NO